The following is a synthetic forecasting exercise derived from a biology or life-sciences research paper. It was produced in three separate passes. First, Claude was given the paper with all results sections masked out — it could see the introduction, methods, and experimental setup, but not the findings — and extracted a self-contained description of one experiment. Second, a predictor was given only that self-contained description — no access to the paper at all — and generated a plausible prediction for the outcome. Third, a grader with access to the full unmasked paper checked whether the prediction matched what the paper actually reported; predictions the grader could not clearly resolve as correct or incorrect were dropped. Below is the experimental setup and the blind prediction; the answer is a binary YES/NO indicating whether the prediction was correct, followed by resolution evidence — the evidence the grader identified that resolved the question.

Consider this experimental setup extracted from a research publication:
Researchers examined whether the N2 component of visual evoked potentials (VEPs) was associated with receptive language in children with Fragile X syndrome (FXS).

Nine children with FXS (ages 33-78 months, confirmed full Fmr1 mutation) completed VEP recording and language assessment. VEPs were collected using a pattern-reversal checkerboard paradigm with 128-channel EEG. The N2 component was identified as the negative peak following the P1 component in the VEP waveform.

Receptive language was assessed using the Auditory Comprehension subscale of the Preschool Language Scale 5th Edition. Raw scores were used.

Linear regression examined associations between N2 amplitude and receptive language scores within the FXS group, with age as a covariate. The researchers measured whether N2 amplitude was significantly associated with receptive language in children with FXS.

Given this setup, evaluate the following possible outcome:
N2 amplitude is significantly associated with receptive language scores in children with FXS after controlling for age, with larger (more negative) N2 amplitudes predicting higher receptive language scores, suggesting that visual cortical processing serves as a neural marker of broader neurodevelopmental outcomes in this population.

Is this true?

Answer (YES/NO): NO